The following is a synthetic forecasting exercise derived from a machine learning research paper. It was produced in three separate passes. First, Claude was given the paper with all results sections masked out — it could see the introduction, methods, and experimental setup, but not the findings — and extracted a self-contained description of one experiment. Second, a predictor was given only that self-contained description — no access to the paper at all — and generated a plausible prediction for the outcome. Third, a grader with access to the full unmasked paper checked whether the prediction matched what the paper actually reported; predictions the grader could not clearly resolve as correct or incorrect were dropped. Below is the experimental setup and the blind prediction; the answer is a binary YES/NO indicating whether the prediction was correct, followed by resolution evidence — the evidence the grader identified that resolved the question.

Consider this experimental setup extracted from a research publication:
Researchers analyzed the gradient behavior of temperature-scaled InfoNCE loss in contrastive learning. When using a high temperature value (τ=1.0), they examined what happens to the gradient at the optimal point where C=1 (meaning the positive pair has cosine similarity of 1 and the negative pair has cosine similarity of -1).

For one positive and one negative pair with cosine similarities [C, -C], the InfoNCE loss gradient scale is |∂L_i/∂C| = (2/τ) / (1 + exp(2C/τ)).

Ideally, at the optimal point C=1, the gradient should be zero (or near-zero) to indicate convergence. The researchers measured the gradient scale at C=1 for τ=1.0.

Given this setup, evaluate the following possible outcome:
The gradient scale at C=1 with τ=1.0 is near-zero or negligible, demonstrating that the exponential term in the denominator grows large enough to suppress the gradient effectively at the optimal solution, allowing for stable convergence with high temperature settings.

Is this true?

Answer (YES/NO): NO